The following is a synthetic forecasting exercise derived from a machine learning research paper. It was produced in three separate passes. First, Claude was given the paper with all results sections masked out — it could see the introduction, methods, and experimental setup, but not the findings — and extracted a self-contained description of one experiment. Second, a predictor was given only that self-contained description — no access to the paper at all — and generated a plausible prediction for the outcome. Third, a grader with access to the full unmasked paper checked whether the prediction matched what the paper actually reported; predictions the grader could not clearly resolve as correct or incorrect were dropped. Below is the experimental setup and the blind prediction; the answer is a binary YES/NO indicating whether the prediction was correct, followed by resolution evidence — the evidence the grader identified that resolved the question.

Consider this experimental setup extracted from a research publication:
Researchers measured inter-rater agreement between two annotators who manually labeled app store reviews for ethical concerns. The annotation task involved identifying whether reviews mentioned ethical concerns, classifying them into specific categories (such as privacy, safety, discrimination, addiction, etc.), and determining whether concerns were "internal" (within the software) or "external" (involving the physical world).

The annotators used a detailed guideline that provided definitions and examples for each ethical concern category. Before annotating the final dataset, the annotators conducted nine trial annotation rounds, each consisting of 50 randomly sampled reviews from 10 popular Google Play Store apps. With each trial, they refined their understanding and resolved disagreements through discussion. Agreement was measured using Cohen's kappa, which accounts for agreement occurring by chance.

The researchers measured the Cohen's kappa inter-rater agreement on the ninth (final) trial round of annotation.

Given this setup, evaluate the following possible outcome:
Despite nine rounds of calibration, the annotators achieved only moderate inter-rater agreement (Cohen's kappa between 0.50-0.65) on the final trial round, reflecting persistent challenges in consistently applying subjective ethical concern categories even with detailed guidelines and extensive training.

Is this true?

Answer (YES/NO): NO